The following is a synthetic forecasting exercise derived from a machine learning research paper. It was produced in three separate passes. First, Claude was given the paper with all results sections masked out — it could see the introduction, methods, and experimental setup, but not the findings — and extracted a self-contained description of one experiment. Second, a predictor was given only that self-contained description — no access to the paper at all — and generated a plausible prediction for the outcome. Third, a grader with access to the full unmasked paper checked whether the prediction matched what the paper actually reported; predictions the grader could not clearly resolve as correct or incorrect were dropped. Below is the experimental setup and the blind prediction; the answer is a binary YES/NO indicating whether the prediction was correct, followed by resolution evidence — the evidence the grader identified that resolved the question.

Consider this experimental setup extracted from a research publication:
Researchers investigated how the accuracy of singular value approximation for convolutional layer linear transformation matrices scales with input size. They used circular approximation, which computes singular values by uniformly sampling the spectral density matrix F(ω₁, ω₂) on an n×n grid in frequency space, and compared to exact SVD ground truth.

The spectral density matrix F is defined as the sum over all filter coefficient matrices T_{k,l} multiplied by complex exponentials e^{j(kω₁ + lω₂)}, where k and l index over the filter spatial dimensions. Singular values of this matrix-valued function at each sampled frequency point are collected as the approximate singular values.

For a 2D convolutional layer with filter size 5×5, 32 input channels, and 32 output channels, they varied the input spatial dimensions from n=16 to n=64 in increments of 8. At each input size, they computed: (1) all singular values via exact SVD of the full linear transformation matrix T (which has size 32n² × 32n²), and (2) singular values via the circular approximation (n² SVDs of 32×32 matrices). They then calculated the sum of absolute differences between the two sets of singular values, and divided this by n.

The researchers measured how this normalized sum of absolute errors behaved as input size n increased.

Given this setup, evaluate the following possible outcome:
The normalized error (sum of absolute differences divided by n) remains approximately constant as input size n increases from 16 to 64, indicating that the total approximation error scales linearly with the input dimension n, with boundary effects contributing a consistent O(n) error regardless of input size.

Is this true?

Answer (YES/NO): YES